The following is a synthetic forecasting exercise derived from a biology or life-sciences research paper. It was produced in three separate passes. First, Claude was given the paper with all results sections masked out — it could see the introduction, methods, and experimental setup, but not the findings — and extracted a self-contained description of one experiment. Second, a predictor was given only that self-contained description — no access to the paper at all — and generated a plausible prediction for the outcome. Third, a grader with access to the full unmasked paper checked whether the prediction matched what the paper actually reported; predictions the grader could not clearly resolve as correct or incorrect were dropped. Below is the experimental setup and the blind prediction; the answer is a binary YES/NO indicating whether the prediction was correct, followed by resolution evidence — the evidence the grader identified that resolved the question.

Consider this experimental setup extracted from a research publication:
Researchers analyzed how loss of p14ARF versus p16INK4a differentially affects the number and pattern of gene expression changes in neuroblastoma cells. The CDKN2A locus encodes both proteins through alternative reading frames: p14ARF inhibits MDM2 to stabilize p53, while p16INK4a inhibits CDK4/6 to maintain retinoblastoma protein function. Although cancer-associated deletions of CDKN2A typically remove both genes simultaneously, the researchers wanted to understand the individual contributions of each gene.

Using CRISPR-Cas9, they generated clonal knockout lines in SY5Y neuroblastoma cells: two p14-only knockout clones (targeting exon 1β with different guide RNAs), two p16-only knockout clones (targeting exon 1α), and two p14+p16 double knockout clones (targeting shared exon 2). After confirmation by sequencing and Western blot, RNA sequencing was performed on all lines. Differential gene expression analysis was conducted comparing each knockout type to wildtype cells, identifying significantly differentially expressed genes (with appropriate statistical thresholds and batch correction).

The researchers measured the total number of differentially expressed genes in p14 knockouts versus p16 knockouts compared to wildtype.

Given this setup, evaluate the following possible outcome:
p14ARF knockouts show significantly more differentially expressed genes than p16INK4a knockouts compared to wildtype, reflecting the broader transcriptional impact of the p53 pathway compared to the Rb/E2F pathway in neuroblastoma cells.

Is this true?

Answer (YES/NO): NO